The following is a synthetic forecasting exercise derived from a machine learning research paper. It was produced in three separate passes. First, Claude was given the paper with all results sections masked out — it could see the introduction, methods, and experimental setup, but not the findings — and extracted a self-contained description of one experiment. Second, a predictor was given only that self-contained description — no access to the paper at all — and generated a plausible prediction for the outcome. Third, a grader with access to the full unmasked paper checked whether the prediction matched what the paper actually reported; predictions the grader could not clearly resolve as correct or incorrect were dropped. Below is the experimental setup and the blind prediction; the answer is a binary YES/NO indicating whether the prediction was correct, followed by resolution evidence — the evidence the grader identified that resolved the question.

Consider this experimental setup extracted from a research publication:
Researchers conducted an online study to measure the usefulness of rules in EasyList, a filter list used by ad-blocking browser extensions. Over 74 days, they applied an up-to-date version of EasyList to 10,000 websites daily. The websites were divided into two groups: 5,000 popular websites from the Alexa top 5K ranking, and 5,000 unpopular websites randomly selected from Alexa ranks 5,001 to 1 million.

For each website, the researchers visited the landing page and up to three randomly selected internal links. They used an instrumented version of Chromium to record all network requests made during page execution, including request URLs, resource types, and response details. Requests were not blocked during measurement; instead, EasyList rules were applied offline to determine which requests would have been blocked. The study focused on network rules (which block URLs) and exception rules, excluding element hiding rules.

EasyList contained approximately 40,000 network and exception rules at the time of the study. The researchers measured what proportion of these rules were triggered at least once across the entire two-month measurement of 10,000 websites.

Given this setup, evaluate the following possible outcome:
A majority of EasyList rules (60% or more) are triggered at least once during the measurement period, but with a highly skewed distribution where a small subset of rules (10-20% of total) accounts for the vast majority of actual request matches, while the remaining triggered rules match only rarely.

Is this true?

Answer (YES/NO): NO